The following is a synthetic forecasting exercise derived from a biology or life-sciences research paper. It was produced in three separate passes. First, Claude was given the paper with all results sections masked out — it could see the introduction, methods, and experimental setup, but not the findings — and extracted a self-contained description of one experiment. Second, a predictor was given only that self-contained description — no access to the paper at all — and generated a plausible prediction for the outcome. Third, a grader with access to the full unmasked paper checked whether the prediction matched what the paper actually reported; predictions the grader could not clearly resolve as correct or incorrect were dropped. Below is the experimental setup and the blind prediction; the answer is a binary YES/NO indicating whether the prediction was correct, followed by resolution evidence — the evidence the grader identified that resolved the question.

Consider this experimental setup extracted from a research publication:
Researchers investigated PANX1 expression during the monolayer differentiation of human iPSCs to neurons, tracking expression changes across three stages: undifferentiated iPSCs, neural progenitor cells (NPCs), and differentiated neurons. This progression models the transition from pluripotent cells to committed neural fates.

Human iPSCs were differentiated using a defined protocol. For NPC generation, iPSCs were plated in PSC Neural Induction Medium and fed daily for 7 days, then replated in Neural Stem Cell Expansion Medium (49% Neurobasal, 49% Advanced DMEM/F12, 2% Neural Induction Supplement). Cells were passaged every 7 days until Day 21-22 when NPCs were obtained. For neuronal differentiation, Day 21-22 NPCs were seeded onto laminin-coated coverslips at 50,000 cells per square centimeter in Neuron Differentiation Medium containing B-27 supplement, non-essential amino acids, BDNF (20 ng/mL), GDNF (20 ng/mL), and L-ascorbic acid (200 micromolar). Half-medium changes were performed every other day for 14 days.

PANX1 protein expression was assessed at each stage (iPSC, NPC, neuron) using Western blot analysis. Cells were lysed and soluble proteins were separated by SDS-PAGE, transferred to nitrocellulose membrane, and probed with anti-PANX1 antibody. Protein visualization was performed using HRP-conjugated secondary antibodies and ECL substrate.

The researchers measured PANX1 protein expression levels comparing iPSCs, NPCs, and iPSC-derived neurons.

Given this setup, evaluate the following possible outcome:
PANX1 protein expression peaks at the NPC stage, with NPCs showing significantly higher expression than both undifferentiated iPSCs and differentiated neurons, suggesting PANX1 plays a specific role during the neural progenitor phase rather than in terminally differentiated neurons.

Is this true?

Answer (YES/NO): NO